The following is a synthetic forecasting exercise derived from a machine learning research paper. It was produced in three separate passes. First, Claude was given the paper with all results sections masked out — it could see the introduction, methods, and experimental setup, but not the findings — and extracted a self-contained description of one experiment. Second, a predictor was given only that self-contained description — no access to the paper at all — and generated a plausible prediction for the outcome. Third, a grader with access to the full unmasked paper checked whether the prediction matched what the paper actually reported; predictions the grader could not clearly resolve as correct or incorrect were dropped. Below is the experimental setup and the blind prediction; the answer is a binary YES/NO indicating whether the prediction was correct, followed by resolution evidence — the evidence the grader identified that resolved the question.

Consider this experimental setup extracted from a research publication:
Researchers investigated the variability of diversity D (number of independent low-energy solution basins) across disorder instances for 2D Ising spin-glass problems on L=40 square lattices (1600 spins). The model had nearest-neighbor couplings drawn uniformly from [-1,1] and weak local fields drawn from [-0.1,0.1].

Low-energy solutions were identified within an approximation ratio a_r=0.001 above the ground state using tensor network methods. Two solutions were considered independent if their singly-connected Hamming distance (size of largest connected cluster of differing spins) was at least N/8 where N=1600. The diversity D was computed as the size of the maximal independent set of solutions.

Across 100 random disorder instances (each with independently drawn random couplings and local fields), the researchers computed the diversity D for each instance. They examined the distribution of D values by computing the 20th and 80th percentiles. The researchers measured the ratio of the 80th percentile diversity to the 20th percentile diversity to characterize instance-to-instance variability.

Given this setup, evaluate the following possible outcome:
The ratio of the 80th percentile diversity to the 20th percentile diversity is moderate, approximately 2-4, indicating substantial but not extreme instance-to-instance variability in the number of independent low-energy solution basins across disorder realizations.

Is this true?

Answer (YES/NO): YES